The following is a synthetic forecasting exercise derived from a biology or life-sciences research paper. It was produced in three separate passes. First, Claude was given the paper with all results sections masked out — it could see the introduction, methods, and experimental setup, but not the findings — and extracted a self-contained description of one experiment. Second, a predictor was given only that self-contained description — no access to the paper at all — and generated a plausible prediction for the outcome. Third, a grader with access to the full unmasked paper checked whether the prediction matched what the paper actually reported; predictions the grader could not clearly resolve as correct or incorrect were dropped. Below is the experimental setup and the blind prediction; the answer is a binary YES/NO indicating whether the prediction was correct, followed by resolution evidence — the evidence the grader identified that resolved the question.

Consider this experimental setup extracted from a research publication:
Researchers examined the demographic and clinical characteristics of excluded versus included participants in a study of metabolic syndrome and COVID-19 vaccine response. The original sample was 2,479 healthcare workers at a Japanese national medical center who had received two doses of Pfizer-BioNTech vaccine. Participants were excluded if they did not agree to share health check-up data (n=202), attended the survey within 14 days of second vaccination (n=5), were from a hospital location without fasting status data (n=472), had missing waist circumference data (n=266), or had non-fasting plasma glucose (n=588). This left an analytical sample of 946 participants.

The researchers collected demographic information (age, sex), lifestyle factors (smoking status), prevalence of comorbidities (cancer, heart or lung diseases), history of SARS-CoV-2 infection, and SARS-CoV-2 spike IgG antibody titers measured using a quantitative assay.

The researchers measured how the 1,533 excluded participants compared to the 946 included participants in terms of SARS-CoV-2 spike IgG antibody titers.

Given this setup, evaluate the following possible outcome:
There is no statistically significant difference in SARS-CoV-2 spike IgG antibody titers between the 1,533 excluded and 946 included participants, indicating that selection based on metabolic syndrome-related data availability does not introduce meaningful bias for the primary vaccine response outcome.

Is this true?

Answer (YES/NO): NO